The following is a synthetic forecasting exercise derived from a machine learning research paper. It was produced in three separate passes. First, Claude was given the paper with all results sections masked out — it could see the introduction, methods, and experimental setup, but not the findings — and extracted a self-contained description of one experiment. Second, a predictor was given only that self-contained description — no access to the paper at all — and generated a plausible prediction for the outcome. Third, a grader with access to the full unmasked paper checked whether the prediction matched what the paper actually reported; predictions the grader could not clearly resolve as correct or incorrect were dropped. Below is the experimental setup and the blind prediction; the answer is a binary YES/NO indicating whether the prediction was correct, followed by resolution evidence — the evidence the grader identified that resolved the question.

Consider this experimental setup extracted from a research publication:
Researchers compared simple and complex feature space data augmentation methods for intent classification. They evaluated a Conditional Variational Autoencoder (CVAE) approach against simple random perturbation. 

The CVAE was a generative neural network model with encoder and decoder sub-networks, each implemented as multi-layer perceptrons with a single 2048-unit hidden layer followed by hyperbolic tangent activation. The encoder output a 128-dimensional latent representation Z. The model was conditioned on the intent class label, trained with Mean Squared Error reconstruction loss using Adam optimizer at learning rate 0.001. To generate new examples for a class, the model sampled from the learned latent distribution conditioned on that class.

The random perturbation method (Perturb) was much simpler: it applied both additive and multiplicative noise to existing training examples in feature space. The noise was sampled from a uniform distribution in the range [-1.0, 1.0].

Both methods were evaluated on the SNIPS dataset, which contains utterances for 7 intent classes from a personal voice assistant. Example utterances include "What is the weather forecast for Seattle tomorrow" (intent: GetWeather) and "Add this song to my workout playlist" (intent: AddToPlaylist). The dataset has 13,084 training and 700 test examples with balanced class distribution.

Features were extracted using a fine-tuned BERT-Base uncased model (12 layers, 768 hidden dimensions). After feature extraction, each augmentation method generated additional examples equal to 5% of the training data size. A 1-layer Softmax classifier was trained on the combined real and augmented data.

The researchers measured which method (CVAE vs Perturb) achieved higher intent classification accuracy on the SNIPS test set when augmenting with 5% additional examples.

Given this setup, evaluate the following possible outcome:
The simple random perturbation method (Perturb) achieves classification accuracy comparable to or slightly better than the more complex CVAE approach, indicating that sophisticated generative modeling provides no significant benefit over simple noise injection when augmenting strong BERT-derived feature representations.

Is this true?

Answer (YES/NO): YES